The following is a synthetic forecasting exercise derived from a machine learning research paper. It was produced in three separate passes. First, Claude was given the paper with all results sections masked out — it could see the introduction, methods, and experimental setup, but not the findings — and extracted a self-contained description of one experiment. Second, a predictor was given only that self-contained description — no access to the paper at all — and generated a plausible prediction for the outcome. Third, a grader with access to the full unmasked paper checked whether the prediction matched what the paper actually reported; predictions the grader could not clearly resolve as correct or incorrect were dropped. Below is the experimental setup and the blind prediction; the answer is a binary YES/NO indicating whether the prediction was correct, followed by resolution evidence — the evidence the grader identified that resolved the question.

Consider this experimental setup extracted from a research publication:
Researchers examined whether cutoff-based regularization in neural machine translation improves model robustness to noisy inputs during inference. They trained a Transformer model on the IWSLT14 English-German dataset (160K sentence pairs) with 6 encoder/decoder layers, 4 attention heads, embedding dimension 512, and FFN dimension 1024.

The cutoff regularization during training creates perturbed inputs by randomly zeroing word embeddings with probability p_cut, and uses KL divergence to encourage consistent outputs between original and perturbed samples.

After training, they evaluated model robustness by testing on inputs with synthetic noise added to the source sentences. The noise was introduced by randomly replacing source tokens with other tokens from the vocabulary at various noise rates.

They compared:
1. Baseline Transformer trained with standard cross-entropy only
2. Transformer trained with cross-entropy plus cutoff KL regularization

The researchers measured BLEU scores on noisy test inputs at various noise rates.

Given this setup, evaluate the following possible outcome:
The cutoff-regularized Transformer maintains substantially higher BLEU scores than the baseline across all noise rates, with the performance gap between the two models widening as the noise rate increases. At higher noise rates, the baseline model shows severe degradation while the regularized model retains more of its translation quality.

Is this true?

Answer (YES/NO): NO